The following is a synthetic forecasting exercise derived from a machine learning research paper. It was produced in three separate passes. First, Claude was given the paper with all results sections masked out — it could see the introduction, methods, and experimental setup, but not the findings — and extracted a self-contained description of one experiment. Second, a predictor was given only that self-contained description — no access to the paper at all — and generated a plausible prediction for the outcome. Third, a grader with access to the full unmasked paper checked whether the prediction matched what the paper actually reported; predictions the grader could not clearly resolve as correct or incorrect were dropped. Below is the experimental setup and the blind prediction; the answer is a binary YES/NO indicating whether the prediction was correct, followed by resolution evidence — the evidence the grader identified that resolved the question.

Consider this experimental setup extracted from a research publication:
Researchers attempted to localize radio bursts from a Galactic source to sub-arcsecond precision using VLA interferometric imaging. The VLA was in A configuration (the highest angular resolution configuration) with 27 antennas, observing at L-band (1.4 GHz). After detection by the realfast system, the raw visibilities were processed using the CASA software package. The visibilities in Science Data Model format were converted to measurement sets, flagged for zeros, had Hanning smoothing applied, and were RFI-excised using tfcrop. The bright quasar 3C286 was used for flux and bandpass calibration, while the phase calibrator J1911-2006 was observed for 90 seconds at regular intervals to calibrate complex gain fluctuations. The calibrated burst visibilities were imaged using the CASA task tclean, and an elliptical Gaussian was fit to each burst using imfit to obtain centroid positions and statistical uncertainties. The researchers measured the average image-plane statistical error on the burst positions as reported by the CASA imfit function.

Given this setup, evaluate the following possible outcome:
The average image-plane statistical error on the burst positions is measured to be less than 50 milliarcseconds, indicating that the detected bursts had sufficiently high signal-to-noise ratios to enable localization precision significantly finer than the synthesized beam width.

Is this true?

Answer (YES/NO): NO